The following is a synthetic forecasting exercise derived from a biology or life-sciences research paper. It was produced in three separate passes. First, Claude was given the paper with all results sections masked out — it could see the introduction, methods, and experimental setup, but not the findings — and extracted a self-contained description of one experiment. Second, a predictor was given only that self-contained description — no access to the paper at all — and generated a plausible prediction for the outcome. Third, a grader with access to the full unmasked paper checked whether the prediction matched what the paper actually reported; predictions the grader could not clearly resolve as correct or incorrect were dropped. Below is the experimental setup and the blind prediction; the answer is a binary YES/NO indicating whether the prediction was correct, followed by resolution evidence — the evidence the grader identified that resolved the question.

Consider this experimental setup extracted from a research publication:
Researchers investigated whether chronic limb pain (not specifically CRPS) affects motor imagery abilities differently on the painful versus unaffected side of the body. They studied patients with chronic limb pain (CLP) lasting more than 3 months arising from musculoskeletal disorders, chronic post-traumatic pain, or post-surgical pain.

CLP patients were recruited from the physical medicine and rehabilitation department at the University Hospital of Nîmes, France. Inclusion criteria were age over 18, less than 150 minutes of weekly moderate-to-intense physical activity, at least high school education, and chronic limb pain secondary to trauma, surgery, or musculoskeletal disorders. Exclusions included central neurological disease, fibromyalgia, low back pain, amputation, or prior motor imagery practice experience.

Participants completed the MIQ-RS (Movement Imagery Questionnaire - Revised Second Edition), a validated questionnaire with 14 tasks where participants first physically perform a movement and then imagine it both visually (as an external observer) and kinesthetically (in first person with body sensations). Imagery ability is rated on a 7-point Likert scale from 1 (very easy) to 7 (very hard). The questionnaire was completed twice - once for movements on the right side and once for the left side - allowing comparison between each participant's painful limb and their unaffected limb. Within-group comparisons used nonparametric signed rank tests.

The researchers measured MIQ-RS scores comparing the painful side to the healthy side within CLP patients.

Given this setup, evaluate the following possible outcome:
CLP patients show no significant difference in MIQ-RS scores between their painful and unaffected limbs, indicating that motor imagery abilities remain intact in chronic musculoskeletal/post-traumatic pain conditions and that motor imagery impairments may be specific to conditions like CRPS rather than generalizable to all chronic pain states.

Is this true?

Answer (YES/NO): YES